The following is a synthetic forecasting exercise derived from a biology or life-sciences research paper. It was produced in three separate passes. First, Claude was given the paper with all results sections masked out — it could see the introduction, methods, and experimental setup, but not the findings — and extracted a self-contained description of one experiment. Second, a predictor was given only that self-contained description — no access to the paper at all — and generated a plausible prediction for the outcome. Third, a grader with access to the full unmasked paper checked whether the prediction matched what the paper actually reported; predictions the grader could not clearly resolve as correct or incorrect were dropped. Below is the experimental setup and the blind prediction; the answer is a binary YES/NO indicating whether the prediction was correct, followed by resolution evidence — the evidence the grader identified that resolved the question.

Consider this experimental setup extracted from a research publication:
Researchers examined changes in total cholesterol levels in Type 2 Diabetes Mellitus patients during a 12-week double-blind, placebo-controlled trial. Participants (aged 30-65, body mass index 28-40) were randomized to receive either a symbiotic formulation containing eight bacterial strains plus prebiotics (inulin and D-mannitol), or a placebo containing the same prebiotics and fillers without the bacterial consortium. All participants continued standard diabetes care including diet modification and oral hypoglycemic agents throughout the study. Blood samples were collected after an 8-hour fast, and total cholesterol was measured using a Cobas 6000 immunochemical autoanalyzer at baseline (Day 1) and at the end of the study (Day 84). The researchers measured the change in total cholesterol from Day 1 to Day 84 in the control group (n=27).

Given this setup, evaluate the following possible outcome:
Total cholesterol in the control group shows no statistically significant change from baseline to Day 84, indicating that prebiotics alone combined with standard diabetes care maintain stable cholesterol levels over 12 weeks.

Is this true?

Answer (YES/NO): NO